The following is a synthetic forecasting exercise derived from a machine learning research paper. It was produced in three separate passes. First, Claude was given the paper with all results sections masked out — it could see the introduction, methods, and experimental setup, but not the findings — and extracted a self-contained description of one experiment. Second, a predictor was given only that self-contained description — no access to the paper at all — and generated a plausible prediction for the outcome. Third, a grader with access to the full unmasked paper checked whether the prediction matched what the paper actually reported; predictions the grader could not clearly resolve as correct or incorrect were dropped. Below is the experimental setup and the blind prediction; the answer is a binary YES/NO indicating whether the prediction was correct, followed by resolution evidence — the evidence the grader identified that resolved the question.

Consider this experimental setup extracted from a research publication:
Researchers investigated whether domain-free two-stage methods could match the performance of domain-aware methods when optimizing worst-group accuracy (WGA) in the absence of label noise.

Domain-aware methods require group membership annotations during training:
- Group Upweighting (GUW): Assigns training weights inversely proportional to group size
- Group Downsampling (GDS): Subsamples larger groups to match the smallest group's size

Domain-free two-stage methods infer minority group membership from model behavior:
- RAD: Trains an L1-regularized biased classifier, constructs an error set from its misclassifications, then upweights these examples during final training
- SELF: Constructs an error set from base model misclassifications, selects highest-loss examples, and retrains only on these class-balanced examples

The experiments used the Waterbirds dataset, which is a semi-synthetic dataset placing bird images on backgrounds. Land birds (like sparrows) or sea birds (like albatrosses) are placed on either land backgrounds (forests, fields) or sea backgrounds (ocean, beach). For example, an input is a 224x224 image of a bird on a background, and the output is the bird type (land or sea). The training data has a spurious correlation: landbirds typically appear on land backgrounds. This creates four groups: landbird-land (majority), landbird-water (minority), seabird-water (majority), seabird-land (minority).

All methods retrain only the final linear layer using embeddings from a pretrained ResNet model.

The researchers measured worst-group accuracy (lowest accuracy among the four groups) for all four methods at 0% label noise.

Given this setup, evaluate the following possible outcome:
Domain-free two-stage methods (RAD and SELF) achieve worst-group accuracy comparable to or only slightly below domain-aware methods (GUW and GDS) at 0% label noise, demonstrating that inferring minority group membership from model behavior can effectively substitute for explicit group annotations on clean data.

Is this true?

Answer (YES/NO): YES